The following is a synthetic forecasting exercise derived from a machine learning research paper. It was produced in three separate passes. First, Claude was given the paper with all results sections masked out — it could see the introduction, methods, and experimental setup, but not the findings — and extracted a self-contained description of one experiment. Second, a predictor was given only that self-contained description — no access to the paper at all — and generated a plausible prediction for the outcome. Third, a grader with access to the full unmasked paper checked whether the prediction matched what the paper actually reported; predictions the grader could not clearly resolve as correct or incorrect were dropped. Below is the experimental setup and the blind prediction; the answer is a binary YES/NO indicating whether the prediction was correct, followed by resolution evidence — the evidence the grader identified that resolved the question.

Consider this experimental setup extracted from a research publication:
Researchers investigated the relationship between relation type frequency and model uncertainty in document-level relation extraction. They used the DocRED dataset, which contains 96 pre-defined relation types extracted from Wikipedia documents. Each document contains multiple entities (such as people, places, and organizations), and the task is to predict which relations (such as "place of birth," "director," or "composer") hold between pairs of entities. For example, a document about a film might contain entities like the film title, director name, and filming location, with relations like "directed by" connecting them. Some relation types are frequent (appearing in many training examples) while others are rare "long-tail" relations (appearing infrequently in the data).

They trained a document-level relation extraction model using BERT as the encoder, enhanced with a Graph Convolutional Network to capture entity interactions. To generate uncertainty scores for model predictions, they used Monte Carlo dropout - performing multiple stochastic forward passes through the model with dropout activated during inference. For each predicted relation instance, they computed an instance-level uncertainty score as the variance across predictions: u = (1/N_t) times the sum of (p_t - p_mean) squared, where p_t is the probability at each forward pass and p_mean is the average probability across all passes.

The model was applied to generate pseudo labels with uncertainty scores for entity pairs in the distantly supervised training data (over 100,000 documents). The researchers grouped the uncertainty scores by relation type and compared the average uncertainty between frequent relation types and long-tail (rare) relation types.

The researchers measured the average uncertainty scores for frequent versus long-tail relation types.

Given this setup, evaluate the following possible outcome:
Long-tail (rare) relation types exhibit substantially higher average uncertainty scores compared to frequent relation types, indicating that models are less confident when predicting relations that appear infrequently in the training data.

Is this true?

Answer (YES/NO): YES